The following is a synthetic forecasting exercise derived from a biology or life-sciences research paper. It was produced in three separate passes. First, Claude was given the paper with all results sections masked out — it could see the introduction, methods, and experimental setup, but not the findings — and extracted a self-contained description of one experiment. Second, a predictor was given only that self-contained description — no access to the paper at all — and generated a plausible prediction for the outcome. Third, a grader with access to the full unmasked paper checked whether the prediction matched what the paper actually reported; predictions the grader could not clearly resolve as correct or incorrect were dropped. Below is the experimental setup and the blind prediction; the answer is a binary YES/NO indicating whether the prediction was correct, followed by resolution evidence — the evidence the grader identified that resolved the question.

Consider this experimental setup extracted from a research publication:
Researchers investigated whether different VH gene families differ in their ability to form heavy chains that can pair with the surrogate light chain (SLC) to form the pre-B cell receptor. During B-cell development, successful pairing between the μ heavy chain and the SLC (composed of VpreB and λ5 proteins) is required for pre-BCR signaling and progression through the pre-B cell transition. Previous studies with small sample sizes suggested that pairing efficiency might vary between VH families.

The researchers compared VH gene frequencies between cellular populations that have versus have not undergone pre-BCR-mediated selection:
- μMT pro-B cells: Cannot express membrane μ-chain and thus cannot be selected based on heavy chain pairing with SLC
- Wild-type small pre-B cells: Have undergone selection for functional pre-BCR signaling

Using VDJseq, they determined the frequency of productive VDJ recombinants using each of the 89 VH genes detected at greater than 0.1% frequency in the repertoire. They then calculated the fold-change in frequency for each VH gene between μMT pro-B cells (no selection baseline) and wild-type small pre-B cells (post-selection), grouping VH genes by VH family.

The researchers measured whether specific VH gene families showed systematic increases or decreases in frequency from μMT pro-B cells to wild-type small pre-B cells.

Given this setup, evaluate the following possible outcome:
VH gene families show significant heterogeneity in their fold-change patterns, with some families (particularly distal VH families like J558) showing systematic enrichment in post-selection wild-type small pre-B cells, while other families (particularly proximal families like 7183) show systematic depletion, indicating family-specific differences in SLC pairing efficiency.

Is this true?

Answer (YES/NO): YES